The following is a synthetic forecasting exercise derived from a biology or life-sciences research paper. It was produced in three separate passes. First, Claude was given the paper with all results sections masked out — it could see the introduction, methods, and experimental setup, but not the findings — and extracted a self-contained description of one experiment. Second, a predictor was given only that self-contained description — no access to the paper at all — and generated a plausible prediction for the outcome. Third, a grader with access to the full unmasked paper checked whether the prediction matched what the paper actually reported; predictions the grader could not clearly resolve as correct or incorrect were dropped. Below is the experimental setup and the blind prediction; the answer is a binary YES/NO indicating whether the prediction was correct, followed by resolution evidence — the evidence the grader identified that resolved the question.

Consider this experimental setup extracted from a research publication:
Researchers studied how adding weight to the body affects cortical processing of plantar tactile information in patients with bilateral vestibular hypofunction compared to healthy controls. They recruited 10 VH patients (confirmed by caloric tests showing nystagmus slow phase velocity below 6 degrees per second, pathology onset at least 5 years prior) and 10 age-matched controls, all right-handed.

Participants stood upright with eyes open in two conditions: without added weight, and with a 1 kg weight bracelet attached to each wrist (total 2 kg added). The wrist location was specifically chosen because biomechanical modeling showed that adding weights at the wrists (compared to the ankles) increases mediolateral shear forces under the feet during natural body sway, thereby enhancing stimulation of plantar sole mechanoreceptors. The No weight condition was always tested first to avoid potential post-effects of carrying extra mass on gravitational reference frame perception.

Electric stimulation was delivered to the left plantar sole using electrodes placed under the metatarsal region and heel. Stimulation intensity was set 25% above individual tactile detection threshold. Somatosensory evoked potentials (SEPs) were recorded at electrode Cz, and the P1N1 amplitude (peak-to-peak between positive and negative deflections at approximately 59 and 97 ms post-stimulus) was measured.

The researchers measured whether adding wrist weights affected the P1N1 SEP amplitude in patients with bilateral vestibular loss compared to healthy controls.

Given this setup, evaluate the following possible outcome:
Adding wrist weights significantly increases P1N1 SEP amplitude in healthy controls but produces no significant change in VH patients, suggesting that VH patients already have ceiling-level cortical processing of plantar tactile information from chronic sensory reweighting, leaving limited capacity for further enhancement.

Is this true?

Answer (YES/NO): NO